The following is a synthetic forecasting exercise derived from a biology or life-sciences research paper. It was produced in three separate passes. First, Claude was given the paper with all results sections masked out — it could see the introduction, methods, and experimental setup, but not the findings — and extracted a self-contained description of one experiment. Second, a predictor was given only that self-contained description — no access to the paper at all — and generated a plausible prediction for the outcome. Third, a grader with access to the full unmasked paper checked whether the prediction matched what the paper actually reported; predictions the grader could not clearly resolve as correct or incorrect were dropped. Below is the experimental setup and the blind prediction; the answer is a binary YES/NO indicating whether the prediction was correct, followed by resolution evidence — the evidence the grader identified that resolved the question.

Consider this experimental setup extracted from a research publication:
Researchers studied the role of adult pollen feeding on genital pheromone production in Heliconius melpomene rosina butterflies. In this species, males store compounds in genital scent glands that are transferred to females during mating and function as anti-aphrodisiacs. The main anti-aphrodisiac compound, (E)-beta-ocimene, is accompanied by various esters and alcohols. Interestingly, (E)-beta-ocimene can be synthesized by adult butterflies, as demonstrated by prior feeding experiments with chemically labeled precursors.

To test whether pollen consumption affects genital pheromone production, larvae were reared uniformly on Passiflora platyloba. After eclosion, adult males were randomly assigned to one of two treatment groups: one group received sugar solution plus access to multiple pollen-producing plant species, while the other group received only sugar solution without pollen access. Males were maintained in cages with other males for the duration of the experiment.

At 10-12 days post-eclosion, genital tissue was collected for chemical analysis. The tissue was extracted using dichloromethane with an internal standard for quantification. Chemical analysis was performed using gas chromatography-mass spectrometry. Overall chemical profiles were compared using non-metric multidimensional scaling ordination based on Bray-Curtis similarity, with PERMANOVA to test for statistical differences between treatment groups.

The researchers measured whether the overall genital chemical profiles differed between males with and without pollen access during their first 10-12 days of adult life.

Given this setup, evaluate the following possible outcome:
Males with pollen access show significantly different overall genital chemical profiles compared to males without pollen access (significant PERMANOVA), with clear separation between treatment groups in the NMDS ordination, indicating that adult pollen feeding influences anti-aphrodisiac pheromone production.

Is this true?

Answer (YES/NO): NO